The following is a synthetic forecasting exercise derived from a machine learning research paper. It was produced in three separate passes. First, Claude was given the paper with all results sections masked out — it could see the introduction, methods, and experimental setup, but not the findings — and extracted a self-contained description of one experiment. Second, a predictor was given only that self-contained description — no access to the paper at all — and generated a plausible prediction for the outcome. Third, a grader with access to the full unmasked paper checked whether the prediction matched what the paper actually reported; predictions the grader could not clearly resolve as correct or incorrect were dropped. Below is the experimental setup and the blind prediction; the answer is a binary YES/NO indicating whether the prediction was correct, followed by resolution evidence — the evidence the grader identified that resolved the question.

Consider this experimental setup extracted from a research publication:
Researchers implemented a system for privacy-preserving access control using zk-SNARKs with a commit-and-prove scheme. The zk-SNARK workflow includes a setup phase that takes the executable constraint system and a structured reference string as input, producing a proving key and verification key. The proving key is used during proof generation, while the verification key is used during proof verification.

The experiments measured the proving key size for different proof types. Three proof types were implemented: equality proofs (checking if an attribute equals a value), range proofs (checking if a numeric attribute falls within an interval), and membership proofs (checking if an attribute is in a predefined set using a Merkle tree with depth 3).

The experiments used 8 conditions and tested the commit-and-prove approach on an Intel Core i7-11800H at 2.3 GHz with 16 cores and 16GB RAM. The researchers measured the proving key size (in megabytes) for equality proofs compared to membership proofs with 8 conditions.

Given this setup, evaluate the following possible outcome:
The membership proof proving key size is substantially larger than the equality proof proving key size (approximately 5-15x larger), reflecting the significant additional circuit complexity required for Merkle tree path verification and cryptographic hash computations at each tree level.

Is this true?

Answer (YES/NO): NO